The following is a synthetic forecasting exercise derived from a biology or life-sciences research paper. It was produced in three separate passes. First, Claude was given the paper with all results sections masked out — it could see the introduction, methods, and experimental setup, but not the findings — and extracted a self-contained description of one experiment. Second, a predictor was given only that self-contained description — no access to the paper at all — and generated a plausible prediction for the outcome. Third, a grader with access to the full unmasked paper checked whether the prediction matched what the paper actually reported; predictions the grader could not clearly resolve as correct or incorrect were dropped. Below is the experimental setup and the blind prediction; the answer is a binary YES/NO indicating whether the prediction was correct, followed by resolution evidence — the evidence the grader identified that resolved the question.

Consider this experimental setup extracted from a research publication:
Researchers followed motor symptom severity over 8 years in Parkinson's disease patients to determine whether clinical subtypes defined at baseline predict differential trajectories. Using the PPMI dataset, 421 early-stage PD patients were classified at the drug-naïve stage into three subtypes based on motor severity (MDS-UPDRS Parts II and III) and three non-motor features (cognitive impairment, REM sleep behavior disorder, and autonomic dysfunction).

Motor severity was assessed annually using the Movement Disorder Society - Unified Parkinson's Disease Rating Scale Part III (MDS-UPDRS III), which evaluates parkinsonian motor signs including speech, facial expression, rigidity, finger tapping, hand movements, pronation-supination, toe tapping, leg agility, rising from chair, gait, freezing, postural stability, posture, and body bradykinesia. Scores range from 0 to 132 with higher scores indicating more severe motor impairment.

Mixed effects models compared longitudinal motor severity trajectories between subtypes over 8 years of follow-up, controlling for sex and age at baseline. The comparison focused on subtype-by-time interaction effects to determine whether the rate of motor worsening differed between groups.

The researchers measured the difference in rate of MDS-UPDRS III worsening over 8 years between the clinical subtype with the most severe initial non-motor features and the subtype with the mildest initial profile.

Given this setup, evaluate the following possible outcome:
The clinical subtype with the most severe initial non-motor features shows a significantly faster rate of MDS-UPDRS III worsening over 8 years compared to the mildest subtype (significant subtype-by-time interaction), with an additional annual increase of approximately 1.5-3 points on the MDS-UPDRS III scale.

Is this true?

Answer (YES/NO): NO